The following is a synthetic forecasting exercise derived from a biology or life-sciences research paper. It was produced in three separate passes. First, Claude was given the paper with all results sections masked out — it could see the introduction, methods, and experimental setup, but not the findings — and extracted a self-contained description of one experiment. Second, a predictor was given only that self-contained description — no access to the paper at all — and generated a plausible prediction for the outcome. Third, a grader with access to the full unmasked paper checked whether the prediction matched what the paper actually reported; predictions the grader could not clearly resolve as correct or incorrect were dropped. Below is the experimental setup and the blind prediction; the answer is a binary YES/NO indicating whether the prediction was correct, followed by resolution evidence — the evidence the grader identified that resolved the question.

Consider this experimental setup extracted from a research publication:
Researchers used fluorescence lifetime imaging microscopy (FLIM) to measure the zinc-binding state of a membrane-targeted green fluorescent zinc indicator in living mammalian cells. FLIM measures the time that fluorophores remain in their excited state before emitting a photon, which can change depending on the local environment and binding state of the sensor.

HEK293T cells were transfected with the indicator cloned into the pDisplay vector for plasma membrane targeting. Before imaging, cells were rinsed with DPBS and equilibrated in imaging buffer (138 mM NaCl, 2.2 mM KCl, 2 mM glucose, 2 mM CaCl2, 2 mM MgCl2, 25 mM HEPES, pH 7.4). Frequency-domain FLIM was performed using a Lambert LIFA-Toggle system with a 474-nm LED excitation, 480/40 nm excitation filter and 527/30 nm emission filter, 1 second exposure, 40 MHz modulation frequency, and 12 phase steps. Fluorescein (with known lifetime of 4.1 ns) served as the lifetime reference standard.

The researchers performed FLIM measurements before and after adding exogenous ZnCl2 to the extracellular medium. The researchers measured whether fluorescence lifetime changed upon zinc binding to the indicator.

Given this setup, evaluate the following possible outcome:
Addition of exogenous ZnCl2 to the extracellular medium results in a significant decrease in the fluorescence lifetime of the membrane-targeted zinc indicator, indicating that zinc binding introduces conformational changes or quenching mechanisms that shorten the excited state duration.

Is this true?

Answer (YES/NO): NO